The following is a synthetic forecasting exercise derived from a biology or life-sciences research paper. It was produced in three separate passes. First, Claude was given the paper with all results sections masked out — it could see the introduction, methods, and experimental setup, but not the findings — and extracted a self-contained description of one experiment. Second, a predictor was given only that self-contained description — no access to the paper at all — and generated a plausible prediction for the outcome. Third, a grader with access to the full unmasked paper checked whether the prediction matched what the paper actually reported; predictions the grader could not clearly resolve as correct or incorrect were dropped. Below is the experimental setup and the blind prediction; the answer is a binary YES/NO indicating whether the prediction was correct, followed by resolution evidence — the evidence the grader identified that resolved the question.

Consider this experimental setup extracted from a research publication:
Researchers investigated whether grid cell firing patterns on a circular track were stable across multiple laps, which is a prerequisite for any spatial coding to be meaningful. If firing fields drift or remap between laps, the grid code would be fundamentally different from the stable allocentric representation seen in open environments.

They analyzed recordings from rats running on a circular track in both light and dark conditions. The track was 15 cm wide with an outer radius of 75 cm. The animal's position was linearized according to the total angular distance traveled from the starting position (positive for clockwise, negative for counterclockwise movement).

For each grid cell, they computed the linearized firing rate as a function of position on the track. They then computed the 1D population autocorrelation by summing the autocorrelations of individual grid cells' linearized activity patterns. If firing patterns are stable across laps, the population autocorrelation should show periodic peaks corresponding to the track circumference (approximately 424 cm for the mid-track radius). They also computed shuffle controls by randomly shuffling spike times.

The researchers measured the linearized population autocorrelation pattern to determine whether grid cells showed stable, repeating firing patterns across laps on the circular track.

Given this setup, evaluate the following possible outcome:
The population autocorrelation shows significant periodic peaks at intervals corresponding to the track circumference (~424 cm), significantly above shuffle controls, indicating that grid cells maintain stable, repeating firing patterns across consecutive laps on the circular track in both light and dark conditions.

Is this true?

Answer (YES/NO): YES